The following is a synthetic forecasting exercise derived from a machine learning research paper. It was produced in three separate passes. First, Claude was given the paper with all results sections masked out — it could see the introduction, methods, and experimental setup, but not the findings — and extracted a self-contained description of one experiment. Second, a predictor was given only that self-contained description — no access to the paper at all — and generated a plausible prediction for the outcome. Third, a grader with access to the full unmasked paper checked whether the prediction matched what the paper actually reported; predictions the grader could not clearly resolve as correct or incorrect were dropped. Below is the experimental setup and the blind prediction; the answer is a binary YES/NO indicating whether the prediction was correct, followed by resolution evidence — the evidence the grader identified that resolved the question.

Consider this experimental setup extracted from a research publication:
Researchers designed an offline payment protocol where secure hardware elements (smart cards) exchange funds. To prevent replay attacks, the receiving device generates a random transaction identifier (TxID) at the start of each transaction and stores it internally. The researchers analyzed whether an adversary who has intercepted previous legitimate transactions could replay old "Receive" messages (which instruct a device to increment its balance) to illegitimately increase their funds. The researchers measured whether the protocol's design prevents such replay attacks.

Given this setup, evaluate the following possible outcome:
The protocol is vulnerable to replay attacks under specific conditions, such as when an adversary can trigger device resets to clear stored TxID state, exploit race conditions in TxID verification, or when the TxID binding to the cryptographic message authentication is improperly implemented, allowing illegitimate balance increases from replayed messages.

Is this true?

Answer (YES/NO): NO